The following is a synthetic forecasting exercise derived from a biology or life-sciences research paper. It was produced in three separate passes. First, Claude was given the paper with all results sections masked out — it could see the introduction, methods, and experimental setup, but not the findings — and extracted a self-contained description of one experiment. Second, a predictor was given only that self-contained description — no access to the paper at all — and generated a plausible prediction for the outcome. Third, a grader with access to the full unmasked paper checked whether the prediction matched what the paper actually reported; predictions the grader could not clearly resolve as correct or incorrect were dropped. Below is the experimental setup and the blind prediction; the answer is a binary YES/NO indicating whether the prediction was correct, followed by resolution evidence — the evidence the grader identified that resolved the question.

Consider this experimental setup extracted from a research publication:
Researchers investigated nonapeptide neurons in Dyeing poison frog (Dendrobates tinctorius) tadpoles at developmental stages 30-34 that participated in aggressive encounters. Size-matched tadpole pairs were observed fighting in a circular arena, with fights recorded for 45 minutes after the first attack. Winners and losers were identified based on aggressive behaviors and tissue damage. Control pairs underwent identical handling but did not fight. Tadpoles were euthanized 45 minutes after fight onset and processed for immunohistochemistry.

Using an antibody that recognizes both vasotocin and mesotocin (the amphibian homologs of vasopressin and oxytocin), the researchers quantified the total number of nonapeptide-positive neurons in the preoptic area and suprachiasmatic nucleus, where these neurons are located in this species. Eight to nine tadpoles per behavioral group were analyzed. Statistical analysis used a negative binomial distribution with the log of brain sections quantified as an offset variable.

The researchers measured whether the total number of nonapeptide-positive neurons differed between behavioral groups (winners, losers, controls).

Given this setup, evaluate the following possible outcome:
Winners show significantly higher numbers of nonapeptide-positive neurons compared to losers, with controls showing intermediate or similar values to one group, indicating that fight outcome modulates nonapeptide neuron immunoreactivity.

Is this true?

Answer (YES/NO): NO